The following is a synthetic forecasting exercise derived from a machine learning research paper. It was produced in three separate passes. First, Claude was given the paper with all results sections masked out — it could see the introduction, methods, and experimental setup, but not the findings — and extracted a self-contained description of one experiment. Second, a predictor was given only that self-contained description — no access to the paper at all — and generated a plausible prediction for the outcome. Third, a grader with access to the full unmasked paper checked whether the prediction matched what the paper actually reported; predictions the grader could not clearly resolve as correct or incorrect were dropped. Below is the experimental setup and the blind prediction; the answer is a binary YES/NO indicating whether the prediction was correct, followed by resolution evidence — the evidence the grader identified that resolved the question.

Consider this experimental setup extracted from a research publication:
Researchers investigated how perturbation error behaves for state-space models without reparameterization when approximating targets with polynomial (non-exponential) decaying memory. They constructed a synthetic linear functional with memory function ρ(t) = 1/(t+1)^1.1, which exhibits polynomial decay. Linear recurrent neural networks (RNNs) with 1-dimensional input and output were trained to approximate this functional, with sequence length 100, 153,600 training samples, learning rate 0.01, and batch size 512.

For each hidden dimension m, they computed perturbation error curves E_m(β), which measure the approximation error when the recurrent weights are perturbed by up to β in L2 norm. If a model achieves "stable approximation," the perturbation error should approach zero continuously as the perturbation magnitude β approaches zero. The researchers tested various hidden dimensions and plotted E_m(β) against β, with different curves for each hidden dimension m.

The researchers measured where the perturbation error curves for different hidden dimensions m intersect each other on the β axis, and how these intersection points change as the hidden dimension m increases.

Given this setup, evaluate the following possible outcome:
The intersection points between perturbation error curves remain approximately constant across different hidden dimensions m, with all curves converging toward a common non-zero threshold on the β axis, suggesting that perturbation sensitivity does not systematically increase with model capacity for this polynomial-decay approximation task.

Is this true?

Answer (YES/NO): NO